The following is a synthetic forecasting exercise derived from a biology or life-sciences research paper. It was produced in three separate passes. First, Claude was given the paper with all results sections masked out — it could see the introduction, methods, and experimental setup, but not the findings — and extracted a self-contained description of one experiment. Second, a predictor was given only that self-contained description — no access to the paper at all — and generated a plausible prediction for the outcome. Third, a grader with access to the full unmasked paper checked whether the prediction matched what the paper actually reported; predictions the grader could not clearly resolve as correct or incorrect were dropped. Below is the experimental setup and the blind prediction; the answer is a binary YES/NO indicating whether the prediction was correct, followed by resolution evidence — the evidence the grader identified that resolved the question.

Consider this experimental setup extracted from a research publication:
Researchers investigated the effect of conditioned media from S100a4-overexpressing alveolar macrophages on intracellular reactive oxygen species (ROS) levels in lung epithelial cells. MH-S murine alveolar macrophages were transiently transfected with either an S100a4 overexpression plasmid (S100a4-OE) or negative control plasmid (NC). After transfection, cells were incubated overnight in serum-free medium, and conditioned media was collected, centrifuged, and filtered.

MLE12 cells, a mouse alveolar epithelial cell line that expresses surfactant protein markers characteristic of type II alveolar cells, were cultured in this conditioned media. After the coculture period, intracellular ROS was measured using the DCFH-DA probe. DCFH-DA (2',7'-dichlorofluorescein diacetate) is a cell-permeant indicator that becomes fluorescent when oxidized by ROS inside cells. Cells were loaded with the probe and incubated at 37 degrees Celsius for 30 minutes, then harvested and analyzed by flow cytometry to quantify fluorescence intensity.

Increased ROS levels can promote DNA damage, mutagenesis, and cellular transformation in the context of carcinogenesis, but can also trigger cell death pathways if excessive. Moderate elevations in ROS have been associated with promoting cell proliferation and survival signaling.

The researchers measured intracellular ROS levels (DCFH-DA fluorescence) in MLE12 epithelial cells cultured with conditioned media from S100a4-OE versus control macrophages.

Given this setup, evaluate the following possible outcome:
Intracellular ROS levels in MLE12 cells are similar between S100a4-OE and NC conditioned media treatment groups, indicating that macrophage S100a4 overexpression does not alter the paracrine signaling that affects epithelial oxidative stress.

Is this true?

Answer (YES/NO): NO